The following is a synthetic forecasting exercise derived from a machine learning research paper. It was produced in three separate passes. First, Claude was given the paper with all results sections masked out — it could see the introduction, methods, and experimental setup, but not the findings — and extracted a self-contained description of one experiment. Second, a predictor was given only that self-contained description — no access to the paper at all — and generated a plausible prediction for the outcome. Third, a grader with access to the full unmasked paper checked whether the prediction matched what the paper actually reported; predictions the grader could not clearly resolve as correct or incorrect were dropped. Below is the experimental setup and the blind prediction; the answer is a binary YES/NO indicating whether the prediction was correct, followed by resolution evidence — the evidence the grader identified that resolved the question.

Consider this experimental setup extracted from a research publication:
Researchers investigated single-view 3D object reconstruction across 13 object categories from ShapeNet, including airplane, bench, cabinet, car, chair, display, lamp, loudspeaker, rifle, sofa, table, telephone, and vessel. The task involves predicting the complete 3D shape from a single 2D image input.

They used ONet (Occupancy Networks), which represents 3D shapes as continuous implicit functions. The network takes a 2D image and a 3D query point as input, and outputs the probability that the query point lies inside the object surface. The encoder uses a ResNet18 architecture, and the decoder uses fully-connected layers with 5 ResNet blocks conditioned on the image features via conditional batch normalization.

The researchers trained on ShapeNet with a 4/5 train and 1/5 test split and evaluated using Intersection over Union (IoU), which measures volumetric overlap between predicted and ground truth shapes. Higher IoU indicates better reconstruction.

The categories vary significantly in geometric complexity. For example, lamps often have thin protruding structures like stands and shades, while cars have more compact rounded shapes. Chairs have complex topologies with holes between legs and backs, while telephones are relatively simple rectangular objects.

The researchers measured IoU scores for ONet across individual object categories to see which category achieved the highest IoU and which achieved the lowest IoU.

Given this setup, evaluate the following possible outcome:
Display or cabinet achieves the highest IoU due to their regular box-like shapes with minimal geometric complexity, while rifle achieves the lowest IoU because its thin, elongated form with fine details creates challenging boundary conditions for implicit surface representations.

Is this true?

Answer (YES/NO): NO